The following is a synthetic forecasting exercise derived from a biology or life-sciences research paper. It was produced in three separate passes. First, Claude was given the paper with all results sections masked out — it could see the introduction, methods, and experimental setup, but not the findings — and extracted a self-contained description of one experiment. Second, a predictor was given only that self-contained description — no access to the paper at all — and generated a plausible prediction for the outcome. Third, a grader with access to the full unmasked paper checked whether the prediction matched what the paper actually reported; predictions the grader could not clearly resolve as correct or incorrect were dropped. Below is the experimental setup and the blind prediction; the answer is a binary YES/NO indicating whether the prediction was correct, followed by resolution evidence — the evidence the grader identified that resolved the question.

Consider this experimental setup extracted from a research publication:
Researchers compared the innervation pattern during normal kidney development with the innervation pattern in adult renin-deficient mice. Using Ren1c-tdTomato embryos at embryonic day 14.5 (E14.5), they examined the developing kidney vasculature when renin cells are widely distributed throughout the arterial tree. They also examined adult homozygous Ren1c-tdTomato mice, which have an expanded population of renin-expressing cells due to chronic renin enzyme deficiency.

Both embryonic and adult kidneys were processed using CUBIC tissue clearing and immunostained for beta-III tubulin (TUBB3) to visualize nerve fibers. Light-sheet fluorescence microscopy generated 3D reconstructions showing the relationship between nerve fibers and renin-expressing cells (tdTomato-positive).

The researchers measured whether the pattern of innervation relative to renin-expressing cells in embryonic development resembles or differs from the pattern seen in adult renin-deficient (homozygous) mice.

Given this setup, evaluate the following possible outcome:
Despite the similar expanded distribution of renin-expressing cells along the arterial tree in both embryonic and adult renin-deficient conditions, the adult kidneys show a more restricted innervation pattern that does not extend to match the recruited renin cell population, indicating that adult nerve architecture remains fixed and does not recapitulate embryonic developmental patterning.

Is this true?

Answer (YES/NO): NO